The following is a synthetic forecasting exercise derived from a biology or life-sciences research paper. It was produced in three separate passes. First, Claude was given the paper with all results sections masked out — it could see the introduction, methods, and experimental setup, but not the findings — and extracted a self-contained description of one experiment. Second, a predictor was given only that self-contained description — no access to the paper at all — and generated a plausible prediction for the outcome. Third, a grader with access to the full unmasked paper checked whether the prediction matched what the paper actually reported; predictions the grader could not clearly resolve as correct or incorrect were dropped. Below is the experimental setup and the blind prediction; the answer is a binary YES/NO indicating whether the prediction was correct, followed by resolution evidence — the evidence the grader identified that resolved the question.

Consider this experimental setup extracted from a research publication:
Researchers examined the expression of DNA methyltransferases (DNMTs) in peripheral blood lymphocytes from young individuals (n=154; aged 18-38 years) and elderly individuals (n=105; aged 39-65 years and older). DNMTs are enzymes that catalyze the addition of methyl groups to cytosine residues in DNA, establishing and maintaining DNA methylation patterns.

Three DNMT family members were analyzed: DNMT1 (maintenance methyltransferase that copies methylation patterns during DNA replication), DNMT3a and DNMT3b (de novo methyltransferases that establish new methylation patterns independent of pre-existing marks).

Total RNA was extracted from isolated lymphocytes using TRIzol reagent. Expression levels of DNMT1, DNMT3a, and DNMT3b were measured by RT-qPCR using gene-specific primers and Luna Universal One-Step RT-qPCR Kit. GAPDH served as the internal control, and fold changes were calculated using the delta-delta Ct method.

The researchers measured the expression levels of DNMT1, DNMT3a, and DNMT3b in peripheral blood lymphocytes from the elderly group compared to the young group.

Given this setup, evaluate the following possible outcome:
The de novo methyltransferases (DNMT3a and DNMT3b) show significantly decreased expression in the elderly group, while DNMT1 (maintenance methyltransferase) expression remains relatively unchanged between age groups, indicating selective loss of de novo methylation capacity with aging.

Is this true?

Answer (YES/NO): NO